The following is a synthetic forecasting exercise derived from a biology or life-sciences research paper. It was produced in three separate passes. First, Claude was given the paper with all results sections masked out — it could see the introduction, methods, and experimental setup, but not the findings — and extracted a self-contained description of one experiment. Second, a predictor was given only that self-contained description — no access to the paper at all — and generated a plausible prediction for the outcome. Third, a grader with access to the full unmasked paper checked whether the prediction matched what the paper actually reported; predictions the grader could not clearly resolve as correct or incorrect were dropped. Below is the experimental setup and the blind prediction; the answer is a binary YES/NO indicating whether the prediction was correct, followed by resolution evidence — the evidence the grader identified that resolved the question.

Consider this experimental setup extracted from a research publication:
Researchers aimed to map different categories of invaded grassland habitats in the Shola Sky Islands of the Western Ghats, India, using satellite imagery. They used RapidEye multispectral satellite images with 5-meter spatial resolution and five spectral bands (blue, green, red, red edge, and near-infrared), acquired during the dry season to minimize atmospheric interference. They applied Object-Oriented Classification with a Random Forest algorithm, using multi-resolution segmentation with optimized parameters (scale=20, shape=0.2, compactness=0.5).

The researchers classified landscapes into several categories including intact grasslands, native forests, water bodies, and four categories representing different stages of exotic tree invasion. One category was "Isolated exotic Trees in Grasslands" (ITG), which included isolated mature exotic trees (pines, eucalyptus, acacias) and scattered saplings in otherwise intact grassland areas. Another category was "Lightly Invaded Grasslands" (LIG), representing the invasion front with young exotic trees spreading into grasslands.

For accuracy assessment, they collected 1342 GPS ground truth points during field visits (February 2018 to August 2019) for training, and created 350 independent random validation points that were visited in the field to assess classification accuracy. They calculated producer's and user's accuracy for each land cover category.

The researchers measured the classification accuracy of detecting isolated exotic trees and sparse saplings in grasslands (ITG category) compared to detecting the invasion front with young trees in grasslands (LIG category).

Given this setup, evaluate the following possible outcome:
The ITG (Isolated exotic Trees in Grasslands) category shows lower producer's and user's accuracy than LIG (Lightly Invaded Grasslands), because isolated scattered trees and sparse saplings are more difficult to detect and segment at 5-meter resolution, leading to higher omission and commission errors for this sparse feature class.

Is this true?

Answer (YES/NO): YES